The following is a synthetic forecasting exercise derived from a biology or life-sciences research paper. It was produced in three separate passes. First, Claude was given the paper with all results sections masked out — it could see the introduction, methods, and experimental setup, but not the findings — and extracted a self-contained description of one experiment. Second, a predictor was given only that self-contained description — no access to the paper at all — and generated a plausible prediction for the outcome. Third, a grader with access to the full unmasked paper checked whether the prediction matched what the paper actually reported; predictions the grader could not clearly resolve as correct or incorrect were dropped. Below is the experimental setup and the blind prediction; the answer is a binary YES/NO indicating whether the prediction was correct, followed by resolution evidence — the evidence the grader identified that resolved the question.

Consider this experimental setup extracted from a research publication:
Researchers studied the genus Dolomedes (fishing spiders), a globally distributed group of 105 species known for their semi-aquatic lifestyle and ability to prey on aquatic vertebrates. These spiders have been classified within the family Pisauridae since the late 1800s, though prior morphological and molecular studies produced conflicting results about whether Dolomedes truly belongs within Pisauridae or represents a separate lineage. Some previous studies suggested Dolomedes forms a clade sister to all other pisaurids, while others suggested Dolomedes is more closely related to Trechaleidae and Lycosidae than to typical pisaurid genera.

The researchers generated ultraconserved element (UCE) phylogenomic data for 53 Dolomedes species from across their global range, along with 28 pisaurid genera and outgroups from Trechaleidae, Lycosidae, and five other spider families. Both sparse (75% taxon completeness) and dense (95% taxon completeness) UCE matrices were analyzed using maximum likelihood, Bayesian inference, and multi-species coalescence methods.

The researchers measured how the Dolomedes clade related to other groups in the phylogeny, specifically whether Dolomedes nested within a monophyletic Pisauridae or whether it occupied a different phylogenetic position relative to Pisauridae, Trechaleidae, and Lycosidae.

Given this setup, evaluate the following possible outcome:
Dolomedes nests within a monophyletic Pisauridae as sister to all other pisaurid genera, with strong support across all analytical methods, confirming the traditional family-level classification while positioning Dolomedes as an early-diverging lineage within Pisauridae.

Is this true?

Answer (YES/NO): NO